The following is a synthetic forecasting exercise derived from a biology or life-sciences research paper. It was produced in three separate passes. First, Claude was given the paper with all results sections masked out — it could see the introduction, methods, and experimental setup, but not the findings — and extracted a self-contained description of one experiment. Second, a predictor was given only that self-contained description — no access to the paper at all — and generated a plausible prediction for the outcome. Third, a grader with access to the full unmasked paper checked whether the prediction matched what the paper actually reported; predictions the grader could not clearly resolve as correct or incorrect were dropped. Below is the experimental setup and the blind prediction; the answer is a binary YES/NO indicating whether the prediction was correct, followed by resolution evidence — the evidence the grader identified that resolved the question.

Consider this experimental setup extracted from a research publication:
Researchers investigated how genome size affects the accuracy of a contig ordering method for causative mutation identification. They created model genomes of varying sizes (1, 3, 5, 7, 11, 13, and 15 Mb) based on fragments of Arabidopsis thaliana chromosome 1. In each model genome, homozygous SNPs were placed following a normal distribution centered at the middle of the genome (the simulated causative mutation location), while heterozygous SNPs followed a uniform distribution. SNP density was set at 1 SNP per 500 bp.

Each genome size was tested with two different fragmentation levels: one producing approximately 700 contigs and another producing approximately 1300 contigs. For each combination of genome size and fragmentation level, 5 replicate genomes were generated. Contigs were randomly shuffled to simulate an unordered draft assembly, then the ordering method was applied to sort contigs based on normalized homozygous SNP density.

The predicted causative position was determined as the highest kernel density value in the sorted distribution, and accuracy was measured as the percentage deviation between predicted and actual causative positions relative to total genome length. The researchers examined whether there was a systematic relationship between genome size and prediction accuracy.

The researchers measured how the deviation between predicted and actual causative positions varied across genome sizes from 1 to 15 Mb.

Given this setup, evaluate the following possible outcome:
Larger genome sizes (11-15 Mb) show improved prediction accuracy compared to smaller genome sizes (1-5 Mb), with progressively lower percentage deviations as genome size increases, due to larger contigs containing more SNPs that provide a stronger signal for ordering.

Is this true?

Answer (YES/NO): NO